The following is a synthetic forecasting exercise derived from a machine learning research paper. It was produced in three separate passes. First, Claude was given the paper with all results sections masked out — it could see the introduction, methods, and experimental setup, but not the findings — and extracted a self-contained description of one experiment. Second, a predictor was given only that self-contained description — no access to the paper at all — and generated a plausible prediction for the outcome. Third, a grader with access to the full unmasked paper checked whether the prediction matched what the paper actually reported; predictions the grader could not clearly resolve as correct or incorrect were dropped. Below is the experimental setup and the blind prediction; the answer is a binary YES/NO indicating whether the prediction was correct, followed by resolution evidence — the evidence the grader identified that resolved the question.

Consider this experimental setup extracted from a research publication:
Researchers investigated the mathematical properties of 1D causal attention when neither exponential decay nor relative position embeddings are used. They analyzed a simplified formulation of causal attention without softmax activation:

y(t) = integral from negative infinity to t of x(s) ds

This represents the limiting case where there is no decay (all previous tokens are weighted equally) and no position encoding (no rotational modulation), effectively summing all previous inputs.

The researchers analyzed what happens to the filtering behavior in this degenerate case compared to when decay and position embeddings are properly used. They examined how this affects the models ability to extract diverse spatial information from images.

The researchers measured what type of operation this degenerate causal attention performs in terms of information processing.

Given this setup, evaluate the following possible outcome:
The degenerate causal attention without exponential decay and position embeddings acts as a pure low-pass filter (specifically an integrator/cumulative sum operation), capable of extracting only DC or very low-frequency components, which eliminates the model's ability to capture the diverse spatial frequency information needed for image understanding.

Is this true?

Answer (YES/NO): NO